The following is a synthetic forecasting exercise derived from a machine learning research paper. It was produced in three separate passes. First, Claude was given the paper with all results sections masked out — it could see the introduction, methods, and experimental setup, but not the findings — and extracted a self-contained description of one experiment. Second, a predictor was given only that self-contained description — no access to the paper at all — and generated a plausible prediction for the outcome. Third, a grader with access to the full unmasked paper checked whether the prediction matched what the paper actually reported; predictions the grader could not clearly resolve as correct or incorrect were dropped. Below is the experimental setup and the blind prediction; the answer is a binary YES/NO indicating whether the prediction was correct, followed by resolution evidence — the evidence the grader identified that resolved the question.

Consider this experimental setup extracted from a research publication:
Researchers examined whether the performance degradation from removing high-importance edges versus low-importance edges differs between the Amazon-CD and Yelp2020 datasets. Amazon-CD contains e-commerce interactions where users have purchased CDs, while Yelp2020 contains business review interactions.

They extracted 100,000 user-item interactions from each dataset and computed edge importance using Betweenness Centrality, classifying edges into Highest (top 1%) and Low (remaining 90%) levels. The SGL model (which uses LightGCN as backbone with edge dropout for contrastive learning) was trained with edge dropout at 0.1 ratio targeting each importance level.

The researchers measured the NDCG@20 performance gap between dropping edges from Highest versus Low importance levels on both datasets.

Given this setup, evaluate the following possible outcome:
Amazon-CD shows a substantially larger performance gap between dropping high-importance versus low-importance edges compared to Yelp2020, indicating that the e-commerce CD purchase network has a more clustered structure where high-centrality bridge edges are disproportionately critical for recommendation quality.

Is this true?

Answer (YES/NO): YES